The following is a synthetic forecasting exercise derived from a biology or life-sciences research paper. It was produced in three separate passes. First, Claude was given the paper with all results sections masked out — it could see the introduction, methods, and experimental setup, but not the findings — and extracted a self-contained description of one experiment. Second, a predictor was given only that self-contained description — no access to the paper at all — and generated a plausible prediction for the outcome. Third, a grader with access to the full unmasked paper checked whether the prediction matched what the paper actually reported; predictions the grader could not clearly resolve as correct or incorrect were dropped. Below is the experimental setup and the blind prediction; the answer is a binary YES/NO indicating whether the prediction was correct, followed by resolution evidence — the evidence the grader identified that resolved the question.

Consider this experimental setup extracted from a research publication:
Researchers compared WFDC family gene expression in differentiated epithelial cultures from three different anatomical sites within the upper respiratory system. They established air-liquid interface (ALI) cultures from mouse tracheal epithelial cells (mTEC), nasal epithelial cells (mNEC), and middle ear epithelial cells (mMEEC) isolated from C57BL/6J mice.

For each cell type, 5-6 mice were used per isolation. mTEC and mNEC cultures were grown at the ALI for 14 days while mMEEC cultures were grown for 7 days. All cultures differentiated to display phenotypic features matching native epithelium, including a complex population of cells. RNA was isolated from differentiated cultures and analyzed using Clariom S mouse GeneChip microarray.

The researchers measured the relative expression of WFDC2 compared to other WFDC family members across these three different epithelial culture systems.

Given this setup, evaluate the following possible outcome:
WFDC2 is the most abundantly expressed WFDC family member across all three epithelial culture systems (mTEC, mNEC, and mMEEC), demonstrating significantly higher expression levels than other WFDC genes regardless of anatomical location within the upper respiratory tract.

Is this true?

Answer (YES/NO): YES